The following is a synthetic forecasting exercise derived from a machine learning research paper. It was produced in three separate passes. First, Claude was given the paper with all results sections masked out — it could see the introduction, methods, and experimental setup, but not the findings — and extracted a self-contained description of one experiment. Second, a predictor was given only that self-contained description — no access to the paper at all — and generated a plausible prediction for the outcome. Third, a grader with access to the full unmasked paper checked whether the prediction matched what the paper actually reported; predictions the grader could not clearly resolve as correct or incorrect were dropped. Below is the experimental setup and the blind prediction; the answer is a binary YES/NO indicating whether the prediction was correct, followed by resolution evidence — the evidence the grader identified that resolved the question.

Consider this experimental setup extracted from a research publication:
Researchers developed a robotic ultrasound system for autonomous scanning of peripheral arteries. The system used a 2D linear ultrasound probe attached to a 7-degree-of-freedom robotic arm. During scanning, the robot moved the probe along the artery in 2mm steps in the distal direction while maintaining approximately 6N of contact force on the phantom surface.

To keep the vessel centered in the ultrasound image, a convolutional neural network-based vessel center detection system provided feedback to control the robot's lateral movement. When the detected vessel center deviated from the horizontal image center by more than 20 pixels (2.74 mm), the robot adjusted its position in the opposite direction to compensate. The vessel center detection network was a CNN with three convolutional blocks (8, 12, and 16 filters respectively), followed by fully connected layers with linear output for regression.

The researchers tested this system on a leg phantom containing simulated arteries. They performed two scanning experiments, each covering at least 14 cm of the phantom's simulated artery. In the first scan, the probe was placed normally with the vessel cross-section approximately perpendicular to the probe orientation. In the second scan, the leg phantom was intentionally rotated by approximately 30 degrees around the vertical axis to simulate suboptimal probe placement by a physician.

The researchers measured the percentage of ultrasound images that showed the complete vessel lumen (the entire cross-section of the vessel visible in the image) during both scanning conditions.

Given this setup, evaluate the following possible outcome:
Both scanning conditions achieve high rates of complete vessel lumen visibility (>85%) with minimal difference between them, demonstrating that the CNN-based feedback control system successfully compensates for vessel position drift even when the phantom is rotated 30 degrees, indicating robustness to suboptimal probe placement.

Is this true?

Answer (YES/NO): YES